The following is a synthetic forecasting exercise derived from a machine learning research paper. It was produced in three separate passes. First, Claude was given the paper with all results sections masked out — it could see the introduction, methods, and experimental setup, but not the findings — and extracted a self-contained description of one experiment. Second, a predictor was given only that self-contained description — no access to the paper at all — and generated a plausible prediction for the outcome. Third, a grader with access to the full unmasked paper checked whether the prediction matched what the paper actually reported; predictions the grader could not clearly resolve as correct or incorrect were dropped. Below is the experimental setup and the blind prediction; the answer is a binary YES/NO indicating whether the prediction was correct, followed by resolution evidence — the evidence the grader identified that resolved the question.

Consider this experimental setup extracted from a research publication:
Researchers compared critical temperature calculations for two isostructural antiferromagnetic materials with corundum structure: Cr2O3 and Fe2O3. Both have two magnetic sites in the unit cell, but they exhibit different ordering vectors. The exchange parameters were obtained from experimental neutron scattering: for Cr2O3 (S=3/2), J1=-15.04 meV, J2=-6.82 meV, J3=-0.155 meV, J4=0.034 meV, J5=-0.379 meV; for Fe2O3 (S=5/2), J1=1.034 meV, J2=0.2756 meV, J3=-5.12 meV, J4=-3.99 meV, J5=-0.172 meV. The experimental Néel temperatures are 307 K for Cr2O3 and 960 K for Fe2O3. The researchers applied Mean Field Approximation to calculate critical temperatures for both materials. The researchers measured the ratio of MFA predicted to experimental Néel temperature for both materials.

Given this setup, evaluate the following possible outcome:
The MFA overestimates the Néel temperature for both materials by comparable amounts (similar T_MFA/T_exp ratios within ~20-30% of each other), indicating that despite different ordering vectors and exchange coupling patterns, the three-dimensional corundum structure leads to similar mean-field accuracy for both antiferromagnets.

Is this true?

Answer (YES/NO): NO